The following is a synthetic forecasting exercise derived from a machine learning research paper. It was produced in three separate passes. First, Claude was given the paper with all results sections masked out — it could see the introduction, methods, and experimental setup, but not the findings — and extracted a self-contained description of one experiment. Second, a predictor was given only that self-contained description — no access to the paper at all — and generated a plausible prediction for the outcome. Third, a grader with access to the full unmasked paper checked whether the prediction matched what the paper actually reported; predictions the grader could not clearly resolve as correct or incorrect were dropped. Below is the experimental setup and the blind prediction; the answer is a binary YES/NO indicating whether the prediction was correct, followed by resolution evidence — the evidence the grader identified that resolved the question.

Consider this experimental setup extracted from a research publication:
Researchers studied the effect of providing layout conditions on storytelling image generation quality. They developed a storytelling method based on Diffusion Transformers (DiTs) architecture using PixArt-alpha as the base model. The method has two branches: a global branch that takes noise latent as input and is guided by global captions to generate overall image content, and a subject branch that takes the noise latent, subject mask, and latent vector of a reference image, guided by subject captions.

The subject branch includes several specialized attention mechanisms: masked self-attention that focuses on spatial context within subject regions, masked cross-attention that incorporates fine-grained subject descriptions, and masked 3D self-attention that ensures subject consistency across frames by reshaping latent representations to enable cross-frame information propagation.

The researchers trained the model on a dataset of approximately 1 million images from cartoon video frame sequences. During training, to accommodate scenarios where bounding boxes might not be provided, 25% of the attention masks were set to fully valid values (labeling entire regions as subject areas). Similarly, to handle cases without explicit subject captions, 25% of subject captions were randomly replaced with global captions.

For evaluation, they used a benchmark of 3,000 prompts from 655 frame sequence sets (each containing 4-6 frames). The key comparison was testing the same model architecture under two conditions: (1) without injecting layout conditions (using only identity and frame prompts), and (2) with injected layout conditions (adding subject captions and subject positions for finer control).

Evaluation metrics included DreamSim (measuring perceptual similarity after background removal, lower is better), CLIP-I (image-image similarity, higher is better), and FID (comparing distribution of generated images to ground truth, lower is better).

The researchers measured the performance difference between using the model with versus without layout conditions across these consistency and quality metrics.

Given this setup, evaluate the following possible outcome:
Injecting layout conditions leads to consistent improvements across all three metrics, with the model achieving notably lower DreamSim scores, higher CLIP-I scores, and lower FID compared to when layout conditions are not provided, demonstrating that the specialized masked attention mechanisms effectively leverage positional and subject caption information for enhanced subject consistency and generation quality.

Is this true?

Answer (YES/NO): YES